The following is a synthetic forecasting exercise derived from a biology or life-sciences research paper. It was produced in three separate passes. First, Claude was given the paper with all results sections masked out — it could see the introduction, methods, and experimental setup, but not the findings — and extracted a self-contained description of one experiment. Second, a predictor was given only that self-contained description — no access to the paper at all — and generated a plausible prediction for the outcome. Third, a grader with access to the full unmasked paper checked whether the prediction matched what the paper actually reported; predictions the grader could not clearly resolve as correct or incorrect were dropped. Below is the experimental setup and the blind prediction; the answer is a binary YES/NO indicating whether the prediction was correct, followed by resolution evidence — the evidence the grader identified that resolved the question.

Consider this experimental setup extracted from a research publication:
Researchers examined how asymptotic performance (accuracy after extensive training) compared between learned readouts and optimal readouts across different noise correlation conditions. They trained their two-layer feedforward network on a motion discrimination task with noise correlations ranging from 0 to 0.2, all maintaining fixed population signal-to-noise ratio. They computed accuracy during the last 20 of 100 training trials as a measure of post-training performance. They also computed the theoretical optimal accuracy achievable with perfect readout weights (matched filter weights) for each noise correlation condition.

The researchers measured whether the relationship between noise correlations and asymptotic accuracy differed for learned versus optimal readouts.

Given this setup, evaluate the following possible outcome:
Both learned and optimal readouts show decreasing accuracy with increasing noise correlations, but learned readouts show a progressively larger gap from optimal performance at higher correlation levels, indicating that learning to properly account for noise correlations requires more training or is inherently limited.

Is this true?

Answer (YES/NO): NO